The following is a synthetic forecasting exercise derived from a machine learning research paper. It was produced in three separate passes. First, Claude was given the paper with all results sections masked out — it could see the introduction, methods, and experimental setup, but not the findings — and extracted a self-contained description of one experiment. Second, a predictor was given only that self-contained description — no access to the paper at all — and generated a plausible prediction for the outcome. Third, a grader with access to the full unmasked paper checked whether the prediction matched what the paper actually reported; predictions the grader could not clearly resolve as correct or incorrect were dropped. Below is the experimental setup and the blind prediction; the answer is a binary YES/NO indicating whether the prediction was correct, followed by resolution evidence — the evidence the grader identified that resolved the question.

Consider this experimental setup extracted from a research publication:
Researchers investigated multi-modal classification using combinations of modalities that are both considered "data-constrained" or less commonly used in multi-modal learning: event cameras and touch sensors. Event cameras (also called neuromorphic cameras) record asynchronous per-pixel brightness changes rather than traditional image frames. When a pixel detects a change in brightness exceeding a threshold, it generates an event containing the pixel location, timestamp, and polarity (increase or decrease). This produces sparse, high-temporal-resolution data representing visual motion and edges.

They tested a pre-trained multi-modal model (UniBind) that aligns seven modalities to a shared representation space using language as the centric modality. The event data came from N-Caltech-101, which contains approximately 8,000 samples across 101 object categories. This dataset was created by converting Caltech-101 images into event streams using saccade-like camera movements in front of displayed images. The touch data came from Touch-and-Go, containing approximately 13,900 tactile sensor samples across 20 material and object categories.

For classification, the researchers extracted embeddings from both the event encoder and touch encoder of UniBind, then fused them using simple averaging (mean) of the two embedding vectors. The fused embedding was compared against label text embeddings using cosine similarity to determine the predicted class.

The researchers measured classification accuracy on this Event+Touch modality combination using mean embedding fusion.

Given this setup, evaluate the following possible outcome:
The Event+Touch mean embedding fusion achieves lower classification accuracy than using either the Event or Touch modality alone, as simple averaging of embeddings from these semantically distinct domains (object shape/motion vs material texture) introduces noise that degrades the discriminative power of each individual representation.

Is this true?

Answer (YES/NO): YES